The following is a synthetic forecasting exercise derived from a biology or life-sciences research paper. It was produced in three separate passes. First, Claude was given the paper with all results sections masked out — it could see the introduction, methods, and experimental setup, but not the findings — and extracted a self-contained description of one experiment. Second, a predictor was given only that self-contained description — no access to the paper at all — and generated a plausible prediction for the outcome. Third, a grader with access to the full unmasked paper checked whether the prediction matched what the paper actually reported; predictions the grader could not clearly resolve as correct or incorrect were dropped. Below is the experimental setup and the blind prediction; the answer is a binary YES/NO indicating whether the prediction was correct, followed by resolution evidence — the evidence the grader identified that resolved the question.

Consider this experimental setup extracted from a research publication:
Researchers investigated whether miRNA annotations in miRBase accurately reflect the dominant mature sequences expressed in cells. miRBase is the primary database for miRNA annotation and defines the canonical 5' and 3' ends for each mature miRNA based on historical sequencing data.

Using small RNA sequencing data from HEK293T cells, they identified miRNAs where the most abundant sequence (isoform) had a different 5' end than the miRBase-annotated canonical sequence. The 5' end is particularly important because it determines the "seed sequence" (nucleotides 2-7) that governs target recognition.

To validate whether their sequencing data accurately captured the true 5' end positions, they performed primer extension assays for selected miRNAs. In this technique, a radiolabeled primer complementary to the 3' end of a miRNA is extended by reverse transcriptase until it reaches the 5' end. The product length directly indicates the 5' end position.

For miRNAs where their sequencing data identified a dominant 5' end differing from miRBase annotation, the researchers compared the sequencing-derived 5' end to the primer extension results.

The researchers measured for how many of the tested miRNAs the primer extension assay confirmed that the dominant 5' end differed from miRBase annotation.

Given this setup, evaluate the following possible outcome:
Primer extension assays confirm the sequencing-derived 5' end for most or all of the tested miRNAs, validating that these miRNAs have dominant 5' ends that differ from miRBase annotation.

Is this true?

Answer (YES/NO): YES